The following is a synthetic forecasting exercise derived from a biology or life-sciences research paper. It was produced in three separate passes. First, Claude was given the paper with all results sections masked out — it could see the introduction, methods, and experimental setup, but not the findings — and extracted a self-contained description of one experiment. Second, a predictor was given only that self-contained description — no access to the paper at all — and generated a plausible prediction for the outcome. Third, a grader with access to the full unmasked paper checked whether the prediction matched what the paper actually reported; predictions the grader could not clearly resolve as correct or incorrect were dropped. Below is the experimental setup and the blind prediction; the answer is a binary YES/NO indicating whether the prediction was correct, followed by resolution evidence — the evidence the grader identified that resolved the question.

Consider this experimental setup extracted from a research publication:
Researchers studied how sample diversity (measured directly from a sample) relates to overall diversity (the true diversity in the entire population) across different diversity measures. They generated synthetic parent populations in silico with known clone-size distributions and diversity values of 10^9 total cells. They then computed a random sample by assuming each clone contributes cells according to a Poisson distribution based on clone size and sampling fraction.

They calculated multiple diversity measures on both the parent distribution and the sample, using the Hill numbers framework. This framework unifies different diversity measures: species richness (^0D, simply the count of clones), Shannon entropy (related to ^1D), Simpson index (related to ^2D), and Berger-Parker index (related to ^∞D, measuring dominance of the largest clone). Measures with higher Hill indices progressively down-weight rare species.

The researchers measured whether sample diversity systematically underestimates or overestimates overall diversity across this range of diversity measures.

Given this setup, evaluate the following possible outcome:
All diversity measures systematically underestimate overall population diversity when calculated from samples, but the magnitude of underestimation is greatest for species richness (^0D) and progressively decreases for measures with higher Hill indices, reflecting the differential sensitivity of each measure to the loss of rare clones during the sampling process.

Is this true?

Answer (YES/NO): YES